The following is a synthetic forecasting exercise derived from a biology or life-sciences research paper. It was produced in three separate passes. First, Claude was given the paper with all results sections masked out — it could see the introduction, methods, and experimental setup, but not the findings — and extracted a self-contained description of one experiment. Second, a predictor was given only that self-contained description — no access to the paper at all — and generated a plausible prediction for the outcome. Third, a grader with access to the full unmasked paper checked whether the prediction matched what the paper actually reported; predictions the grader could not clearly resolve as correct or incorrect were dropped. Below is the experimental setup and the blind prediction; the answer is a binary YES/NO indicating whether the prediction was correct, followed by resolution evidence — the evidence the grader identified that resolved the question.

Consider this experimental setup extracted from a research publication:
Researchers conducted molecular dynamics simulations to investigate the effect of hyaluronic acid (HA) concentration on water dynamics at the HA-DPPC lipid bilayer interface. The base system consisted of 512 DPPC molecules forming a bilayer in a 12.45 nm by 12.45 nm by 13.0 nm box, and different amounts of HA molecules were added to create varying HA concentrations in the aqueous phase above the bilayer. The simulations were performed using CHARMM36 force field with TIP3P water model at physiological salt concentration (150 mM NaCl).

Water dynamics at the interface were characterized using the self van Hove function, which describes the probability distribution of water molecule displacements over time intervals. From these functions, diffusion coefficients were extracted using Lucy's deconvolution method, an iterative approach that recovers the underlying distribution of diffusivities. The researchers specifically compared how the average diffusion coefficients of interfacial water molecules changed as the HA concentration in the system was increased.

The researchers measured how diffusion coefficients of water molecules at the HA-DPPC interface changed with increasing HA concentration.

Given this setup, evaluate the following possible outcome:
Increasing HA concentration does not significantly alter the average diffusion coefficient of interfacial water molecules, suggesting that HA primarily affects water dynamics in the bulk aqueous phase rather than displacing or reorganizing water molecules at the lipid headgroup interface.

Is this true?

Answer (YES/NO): NO